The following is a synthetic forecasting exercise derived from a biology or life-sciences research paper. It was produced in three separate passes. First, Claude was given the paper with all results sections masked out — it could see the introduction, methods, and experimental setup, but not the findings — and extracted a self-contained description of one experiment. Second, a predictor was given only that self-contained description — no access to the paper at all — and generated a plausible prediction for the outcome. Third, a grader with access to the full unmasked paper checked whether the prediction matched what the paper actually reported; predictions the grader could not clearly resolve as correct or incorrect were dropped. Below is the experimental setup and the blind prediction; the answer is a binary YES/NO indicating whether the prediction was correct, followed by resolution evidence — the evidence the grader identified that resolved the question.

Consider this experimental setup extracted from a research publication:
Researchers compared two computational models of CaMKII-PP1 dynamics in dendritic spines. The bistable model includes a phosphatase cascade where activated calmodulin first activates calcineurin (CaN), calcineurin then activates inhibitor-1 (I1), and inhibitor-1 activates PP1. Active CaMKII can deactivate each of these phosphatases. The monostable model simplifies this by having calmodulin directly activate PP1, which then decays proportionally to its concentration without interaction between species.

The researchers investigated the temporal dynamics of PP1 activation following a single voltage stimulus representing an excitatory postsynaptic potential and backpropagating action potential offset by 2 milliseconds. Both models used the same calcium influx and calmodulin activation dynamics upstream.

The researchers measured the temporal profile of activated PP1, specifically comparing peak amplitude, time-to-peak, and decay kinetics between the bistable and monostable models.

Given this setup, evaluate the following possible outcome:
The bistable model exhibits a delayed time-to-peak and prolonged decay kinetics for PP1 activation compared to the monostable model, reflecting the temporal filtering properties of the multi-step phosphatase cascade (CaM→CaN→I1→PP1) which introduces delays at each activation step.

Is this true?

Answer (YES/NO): YES